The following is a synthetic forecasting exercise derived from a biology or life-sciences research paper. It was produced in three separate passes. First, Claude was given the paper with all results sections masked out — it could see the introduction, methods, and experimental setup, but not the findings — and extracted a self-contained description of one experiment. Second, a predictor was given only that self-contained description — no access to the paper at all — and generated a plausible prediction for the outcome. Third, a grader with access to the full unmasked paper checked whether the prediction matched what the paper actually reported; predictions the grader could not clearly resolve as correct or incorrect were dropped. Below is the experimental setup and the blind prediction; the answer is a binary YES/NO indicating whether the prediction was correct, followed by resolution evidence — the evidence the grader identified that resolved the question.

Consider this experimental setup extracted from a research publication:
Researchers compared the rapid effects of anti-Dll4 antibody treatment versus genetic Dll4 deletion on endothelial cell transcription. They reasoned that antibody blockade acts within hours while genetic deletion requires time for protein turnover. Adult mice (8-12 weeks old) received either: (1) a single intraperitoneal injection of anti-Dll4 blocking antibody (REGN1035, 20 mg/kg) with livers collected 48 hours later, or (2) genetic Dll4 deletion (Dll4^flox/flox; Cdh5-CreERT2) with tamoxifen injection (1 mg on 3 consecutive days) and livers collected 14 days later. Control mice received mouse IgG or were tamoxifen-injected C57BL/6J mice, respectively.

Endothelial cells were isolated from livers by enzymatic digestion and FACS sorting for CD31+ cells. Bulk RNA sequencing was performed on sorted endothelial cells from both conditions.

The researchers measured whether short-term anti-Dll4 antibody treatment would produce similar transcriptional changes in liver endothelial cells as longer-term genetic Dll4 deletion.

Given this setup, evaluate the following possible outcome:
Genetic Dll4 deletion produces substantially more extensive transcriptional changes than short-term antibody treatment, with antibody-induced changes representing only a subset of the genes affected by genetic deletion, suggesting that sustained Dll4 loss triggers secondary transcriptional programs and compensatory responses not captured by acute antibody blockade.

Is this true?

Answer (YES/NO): YES